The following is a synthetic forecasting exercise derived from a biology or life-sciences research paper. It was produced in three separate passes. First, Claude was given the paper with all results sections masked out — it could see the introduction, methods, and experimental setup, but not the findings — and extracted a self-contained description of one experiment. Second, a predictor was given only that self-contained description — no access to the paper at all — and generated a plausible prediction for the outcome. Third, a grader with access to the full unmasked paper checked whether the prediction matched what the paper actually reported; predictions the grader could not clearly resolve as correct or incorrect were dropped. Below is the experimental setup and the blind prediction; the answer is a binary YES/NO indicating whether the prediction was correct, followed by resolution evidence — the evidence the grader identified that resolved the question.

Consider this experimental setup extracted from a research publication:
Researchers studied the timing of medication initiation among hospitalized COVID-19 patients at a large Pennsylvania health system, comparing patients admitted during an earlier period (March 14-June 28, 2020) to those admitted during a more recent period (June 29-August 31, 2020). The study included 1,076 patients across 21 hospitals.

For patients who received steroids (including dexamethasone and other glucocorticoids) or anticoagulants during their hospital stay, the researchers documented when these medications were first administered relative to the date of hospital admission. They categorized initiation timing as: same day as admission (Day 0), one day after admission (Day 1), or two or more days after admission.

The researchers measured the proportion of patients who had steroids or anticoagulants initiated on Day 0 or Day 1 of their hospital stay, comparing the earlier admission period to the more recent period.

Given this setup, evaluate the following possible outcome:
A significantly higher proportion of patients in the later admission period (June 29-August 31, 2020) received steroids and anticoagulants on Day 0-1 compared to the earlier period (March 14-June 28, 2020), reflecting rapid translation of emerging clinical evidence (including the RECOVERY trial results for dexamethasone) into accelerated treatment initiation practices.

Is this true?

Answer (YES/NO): YES